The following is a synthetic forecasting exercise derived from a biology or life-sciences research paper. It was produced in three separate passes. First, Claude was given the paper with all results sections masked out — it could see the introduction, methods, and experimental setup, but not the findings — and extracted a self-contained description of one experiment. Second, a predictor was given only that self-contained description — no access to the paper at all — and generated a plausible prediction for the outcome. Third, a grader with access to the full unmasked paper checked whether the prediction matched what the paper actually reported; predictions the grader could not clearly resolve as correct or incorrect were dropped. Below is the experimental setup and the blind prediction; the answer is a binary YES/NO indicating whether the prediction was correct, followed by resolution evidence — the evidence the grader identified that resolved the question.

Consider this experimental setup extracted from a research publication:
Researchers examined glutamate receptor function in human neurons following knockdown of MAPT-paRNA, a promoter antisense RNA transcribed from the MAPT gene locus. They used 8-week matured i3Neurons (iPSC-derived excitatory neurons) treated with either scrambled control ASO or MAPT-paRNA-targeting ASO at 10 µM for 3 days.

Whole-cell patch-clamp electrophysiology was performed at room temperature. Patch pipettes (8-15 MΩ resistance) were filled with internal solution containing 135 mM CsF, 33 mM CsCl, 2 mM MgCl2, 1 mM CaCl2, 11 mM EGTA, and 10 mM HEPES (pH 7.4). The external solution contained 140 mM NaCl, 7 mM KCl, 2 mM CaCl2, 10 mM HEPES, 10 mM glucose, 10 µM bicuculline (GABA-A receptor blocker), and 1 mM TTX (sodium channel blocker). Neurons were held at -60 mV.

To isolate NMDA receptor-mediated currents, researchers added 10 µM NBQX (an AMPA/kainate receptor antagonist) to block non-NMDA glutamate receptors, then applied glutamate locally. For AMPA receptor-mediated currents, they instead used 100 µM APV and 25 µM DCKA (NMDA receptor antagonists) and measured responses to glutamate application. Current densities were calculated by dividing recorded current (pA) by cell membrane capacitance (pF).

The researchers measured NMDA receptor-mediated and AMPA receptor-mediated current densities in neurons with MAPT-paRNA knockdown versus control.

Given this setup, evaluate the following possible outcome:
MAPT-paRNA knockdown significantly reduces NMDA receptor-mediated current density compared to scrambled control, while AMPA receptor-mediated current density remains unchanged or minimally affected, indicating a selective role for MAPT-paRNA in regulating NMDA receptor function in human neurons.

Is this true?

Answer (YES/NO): NO